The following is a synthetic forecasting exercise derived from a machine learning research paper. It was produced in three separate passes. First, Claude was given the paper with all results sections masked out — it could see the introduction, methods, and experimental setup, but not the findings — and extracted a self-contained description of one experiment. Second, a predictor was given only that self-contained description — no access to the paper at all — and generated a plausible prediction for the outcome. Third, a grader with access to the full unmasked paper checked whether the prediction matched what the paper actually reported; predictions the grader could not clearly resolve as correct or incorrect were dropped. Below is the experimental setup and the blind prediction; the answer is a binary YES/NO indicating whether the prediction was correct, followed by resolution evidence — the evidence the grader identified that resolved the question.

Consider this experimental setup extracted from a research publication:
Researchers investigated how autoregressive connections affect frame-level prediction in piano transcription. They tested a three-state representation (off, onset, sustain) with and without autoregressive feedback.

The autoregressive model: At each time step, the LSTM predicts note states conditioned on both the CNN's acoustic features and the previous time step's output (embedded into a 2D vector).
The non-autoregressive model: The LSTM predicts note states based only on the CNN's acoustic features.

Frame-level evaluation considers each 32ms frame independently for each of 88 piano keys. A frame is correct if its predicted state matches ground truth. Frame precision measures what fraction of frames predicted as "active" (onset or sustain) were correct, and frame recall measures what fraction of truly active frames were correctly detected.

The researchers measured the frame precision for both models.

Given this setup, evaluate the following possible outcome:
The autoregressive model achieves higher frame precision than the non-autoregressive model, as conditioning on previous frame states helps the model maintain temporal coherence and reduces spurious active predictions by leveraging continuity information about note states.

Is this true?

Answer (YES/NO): NO